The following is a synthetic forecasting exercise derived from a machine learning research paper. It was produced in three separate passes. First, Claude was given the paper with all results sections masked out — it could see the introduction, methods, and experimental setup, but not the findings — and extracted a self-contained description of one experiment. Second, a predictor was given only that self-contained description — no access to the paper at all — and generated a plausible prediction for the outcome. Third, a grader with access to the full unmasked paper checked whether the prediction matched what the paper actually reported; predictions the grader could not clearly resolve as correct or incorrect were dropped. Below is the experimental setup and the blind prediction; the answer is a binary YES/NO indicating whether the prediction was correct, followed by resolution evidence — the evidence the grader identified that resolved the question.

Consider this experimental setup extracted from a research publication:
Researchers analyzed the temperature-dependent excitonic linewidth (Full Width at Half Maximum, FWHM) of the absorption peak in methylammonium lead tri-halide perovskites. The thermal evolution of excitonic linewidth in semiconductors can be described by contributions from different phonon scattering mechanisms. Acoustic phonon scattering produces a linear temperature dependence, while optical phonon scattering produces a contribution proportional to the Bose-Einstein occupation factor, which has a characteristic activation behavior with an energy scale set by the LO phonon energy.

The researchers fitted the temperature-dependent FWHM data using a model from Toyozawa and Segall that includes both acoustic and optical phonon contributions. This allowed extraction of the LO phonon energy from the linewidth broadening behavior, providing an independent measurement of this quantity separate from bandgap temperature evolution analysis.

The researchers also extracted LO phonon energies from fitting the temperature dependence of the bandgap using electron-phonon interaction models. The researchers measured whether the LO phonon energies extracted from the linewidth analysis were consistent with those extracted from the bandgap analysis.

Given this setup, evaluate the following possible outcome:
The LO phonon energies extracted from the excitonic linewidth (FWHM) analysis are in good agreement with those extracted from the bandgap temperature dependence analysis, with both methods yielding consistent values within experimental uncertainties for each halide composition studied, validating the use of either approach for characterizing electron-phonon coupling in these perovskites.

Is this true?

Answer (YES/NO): YES